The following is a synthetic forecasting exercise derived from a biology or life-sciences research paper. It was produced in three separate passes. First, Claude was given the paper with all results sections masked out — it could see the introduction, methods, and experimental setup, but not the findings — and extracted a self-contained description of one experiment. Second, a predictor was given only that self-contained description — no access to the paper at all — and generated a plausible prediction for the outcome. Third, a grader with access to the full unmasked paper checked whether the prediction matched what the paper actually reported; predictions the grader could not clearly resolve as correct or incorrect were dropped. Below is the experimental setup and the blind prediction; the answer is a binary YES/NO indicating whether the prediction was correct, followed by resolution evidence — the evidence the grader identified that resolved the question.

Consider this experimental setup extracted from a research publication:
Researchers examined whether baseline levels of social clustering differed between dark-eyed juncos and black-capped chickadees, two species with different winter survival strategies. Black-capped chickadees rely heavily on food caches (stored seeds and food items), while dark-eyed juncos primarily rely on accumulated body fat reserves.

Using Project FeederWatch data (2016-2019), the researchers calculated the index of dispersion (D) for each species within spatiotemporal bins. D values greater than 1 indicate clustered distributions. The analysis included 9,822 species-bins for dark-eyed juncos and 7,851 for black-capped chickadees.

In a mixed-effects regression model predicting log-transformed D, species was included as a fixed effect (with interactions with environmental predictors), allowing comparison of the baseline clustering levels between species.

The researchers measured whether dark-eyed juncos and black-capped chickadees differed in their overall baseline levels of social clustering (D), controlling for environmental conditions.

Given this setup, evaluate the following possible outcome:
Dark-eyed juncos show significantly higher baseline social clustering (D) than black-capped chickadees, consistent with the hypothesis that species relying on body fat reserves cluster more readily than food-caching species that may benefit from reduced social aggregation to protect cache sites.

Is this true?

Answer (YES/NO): YES